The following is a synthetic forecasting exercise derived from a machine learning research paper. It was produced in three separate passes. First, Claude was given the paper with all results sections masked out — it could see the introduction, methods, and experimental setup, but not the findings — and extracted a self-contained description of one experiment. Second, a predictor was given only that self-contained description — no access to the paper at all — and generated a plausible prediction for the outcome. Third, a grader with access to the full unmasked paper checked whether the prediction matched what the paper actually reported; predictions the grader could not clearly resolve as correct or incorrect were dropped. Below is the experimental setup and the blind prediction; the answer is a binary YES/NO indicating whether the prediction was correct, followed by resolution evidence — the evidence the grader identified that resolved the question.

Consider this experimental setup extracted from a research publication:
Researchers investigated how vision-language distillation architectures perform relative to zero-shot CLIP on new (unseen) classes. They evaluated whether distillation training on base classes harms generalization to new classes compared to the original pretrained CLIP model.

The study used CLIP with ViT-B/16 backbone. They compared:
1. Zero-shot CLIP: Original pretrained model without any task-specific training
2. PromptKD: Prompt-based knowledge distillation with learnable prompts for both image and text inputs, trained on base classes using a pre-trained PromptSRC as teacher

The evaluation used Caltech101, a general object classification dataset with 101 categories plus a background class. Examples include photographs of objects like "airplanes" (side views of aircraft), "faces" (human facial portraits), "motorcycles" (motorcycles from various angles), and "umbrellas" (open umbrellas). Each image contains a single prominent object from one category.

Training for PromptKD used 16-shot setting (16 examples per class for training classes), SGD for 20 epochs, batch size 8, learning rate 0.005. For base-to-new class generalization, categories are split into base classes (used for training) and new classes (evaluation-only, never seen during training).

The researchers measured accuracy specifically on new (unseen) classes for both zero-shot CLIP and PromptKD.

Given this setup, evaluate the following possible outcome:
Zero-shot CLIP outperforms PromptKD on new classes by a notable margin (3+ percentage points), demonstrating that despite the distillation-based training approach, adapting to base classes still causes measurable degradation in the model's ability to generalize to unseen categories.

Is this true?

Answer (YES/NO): NO